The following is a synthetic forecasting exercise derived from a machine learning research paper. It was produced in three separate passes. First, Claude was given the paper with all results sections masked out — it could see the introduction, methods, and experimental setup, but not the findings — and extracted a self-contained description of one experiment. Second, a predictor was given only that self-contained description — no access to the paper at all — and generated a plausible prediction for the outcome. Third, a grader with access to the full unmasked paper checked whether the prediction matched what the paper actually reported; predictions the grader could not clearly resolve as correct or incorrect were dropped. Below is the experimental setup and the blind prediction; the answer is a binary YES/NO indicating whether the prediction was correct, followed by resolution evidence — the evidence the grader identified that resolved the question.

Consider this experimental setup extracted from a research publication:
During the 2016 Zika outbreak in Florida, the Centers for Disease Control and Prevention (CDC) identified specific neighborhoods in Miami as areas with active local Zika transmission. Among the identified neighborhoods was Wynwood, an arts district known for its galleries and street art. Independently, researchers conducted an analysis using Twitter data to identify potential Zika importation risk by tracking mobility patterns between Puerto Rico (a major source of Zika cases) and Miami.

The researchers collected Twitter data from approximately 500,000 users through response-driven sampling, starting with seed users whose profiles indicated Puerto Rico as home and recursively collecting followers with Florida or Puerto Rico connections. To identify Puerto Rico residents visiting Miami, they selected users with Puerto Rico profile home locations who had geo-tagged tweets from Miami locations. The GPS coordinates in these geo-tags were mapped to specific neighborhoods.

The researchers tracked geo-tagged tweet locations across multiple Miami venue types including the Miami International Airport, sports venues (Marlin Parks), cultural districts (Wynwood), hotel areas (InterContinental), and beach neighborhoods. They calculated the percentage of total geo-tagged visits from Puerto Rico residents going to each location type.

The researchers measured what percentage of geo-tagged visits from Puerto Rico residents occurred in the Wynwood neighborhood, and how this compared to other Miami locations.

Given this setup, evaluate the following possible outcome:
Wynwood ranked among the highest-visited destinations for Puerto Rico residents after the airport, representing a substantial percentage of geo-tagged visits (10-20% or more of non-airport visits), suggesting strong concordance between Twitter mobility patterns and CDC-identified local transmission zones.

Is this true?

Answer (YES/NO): NO